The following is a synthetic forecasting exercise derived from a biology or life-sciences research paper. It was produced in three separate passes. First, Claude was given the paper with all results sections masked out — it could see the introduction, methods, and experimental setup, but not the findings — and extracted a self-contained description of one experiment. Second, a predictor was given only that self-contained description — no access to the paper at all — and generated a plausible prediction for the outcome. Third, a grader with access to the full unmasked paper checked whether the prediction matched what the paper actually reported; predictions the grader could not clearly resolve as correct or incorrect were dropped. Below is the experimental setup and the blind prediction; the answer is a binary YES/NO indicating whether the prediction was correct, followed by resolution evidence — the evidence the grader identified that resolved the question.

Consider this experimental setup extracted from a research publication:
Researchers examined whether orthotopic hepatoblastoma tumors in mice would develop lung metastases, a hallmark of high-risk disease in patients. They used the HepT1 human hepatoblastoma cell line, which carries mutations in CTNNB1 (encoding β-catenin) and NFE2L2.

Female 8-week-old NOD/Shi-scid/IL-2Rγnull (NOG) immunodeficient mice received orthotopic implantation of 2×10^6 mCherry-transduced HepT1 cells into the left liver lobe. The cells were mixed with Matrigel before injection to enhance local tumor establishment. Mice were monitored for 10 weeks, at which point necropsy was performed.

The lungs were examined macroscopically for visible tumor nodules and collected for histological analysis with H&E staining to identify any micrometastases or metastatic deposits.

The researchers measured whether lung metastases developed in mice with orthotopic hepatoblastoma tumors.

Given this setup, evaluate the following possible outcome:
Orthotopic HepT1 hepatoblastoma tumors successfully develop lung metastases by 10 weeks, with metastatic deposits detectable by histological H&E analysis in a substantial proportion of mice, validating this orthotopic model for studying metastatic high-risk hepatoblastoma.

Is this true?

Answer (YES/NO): NO